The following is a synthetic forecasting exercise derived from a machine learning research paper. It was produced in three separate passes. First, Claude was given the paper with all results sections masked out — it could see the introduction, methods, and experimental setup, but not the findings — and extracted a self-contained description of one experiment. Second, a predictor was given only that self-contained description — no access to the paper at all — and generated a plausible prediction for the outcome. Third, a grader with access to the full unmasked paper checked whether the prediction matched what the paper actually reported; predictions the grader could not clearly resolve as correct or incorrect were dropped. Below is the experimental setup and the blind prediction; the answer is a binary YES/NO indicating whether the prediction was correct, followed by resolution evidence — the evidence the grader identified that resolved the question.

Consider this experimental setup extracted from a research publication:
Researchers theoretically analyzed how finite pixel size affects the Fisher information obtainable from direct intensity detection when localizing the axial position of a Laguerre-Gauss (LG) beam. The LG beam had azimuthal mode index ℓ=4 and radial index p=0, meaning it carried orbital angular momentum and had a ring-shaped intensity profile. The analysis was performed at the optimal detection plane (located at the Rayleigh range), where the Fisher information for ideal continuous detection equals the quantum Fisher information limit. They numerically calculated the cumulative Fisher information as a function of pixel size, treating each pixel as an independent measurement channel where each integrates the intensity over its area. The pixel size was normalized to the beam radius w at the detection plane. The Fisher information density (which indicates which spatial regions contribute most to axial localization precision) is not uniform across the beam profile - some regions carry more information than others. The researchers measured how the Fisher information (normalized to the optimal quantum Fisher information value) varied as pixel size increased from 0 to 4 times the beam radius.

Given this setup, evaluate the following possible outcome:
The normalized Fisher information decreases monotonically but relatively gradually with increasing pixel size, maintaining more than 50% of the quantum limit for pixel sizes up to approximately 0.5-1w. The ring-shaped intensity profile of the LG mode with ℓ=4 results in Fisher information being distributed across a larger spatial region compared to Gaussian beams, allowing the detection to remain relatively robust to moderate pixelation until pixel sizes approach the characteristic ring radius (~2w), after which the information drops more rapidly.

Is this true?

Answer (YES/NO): NO